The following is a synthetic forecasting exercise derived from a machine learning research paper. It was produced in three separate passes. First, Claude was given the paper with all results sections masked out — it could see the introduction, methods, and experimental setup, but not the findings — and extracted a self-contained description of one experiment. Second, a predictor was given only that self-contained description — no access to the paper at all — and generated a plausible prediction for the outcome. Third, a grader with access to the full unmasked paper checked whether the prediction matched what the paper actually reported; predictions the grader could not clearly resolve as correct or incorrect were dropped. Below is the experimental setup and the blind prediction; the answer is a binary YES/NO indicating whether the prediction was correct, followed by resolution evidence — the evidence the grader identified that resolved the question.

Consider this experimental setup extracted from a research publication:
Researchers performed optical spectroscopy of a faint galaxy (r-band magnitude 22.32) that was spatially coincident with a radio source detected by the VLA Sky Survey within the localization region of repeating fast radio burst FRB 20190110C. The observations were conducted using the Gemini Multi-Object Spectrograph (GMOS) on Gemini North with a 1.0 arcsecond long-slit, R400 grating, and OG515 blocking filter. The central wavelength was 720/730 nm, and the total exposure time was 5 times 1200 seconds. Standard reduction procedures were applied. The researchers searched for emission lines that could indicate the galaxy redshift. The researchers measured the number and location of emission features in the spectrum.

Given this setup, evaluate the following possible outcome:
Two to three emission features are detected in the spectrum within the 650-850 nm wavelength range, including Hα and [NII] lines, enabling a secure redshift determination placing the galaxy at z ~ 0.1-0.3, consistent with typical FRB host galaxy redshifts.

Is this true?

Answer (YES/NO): NO